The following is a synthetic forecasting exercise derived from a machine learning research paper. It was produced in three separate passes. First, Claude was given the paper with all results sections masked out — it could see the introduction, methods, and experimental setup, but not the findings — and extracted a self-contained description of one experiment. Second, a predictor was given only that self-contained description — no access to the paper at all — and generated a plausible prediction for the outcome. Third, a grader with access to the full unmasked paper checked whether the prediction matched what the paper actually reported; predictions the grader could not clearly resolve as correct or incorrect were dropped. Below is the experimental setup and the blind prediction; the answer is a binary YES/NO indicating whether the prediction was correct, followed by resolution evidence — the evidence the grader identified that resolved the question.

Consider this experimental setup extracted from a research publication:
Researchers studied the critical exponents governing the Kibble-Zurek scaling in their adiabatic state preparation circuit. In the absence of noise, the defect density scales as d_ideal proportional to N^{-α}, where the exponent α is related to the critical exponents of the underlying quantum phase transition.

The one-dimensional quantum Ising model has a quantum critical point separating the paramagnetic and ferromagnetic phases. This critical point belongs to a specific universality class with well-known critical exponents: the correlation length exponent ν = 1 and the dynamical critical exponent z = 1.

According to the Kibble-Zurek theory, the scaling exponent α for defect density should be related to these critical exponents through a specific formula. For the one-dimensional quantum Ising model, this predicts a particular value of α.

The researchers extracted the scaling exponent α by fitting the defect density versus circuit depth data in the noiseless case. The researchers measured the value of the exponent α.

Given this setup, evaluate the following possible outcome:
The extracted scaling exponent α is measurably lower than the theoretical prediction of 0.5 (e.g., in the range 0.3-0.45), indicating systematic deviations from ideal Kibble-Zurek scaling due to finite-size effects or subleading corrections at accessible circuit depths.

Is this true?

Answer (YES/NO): NO